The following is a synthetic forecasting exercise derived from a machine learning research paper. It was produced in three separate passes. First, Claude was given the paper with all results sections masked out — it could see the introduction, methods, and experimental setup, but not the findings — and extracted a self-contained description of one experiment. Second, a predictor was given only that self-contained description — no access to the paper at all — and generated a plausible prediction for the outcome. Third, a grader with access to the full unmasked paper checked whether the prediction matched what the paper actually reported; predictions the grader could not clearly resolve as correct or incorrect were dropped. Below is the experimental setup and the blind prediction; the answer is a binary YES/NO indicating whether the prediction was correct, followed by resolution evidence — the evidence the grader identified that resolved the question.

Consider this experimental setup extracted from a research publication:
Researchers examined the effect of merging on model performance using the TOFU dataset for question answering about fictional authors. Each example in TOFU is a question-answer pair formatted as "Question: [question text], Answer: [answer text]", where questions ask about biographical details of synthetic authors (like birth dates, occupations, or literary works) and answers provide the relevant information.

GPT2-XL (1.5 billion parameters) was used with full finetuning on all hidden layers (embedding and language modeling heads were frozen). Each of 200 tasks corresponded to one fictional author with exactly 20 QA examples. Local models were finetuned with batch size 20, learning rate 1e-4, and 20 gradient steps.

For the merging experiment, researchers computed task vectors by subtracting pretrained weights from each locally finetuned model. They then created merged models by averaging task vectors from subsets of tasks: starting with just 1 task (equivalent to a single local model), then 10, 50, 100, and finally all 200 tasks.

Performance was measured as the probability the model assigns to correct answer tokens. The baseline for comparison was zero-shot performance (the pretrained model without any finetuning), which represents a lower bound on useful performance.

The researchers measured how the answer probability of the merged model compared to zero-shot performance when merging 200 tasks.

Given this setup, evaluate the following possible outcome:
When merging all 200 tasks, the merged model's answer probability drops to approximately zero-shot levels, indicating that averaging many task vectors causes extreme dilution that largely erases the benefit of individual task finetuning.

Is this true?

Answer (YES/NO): YES